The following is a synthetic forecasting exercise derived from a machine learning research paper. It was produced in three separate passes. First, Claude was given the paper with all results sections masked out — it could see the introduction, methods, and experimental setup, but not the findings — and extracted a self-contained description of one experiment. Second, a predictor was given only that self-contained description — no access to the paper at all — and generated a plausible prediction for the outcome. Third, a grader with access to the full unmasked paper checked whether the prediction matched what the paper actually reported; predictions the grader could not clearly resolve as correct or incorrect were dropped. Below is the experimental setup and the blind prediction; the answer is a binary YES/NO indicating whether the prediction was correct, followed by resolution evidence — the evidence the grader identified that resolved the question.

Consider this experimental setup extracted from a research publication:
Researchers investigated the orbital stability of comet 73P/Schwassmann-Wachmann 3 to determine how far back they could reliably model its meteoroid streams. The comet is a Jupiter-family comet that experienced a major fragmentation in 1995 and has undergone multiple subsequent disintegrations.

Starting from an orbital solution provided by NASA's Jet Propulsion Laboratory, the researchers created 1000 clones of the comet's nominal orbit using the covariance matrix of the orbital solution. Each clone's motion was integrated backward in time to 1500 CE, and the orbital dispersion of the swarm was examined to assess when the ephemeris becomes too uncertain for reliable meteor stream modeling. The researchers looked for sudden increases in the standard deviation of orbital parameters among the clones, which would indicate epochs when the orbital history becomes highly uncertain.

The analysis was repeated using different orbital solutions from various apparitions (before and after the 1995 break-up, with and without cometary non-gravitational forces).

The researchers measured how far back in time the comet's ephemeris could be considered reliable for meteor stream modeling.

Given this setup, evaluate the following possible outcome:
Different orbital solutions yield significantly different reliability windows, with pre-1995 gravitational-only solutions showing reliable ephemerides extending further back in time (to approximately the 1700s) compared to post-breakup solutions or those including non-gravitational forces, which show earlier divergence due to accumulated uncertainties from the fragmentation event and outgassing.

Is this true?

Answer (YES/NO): NO